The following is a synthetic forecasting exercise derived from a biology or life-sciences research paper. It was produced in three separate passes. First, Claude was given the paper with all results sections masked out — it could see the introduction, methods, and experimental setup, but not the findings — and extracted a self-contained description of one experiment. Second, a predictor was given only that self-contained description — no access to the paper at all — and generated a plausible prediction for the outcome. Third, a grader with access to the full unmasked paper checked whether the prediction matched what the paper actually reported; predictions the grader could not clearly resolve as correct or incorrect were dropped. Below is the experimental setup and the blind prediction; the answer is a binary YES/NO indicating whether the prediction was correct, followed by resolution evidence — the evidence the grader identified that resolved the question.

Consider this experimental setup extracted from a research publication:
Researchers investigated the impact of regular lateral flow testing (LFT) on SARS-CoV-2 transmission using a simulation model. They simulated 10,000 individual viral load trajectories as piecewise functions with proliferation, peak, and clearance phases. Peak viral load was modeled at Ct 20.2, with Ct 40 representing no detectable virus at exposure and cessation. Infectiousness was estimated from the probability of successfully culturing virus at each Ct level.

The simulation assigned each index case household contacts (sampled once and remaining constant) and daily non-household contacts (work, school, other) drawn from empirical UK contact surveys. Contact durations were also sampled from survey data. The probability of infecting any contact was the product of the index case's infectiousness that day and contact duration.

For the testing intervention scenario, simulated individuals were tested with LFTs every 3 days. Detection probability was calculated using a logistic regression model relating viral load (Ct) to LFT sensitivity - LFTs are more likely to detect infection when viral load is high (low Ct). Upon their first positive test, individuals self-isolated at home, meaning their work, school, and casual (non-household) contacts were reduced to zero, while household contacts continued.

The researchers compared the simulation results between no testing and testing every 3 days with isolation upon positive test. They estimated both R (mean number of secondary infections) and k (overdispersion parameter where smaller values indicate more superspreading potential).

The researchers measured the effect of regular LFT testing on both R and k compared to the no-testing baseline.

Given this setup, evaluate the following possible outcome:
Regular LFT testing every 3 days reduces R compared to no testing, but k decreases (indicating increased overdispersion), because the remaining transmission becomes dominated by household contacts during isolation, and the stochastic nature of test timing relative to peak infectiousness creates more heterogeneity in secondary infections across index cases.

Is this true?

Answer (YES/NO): YES